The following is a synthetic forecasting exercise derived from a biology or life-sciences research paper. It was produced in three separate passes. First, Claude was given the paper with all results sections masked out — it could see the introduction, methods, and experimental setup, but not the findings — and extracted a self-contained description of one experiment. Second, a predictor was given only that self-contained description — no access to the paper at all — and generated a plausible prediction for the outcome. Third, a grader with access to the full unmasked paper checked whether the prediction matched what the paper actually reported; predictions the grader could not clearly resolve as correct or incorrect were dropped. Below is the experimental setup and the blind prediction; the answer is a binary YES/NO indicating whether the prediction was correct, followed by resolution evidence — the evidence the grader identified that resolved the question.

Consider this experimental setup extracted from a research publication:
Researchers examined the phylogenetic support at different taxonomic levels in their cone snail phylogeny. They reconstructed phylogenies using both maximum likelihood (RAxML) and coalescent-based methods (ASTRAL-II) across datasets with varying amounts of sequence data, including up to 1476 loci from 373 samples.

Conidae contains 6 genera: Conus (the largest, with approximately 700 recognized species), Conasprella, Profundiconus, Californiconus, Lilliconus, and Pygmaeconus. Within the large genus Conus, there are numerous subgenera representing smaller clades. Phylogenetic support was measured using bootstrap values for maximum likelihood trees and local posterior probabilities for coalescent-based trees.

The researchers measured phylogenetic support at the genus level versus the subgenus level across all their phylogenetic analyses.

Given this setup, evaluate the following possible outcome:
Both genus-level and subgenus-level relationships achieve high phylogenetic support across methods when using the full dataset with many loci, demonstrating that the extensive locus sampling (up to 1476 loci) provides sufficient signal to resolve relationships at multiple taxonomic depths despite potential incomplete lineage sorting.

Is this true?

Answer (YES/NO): NO